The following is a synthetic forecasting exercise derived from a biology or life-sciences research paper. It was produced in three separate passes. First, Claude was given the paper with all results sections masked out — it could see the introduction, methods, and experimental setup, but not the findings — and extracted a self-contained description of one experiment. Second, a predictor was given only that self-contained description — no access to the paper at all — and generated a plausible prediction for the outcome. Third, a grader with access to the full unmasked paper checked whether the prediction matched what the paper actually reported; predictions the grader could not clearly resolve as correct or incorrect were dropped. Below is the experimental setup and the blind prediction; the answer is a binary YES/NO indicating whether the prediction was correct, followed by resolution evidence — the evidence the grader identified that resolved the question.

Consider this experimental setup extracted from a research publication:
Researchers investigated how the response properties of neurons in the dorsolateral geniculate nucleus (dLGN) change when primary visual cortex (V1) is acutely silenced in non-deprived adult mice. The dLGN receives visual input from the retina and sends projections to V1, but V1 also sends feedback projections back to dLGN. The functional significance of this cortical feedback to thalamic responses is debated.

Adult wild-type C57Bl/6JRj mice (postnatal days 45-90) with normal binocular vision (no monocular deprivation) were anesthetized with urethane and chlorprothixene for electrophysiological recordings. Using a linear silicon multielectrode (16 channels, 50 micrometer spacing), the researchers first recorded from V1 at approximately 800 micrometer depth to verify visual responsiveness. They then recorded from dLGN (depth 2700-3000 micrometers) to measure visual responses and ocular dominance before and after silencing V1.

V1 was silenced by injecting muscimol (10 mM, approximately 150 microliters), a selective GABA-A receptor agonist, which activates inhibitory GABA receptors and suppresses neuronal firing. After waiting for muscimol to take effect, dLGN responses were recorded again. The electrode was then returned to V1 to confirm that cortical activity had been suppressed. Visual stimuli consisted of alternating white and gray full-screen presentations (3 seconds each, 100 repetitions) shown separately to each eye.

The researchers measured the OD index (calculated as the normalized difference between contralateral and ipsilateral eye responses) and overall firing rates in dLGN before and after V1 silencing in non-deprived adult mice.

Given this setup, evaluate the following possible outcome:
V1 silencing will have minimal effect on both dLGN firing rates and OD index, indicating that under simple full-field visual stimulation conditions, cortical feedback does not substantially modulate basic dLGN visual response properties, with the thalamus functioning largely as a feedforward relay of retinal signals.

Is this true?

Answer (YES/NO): YES